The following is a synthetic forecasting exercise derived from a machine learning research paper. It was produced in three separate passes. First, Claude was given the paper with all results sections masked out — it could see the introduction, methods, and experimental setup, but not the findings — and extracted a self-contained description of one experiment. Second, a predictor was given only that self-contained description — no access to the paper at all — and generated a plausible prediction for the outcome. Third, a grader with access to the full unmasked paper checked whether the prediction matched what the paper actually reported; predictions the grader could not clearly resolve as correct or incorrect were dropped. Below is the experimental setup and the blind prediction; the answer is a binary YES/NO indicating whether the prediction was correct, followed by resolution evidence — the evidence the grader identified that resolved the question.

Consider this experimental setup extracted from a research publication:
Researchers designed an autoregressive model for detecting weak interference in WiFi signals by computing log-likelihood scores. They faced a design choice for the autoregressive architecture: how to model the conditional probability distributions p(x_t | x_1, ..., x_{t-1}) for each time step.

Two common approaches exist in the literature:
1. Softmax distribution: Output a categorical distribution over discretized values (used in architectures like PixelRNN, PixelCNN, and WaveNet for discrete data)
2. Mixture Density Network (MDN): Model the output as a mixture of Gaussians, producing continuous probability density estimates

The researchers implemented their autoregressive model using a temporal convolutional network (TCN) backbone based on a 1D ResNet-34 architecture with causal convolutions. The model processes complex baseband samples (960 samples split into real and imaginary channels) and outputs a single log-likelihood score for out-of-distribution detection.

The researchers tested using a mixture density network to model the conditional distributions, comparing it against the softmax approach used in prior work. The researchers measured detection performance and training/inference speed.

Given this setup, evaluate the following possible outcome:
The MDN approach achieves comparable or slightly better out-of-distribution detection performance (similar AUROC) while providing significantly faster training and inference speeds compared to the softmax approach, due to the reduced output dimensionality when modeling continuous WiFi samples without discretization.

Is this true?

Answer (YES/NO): NO